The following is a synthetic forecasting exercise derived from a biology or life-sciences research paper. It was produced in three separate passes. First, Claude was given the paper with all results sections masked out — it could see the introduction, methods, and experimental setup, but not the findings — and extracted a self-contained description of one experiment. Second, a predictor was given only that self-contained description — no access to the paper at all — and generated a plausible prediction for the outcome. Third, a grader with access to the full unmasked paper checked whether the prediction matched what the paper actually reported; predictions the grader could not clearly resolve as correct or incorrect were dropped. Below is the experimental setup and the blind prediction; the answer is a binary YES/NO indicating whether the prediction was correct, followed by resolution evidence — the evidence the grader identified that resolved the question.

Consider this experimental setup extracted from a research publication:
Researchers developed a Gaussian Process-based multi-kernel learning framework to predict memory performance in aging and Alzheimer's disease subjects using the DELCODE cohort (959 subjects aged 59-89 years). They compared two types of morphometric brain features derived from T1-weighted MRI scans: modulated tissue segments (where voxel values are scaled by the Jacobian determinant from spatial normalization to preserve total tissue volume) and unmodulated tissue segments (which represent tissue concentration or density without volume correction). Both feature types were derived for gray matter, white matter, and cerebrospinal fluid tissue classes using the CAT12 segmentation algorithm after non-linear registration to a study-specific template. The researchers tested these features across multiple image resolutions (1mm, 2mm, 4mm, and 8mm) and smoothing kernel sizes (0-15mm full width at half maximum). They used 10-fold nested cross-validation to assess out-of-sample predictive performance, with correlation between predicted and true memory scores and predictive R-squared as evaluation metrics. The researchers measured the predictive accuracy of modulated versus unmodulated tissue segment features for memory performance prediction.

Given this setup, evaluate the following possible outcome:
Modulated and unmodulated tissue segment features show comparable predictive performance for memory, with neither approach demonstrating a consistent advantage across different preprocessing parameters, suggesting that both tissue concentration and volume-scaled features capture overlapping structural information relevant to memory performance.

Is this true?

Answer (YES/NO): NO